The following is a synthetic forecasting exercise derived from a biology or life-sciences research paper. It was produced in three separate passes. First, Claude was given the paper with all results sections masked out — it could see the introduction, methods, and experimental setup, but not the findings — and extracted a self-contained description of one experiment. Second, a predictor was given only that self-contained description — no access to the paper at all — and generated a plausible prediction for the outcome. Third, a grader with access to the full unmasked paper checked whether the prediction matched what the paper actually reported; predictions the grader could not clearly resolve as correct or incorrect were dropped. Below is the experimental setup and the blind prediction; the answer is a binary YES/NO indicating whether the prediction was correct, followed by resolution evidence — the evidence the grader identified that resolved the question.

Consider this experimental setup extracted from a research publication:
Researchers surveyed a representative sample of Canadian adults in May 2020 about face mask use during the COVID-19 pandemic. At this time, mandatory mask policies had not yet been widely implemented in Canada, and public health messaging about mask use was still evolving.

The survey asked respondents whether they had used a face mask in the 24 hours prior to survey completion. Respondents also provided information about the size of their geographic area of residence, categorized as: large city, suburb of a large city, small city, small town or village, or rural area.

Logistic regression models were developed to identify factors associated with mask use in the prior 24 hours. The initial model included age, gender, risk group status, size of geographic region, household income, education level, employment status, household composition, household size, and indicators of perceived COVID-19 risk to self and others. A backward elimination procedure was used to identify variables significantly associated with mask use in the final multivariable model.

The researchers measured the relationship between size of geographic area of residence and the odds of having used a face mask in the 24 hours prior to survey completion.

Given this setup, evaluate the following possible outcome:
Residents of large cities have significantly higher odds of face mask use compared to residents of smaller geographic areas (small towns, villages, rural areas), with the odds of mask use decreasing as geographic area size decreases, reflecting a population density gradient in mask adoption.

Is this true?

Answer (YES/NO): NO